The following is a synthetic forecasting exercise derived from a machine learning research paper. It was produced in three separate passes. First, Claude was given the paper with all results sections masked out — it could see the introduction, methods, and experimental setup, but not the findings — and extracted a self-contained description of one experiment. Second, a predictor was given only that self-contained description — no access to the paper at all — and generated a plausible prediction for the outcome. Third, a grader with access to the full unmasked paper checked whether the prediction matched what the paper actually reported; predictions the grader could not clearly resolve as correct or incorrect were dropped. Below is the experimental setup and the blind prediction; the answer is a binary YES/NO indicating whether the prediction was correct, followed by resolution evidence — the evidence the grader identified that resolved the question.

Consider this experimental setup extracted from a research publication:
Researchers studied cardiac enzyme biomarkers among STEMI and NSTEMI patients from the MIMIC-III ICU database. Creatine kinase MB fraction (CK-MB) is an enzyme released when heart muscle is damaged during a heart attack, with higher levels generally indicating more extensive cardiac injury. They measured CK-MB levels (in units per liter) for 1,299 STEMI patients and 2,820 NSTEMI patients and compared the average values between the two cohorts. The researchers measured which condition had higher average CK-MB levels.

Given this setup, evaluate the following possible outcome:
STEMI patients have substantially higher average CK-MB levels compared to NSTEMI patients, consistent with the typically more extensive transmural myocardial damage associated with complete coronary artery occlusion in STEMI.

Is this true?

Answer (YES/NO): YES